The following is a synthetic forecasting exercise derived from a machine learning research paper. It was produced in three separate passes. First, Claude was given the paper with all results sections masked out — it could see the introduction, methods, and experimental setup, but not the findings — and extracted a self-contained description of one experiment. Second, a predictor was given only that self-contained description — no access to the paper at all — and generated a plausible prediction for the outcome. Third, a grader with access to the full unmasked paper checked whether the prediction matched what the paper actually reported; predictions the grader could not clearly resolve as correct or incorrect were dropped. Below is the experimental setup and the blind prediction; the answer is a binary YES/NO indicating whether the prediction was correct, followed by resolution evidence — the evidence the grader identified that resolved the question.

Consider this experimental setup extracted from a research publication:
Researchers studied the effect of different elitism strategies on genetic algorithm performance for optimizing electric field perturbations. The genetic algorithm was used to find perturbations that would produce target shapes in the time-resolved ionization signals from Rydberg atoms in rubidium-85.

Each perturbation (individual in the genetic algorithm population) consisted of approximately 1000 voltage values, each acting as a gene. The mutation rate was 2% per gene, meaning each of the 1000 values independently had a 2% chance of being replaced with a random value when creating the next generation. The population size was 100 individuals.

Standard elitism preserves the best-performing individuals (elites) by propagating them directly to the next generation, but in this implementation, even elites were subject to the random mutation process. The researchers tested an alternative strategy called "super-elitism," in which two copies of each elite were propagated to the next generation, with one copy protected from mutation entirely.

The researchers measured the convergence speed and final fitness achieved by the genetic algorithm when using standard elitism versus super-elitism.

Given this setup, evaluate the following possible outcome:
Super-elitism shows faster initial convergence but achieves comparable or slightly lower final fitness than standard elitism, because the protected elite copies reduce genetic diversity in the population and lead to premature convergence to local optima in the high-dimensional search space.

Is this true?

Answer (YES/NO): NO